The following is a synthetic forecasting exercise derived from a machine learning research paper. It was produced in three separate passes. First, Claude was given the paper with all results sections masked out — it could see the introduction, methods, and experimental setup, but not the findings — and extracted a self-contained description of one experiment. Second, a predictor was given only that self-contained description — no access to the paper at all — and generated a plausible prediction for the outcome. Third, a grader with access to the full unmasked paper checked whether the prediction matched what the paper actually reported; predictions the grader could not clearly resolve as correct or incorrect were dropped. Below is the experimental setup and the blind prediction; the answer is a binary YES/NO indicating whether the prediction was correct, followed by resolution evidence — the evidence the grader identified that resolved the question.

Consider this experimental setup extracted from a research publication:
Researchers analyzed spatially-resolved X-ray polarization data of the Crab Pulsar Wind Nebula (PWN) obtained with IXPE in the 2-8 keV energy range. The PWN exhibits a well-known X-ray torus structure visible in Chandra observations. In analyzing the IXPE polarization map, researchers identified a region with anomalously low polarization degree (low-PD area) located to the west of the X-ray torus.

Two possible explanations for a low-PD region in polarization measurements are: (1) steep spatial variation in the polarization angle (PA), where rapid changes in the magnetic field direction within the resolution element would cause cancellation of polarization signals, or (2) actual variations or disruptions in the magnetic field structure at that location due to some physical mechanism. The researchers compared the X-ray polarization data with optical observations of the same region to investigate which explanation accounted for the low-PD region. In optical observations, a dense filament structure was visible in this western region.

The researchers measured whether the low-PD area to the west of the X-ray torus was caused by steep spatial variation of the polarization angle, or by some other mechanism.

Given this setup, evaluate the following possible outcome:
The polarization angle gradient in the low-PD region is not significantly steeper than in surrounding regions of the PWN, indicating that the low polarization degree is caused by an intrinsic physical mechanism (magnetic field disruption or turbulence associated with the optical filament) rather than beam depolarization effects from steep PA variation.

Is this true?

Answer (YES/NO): YES